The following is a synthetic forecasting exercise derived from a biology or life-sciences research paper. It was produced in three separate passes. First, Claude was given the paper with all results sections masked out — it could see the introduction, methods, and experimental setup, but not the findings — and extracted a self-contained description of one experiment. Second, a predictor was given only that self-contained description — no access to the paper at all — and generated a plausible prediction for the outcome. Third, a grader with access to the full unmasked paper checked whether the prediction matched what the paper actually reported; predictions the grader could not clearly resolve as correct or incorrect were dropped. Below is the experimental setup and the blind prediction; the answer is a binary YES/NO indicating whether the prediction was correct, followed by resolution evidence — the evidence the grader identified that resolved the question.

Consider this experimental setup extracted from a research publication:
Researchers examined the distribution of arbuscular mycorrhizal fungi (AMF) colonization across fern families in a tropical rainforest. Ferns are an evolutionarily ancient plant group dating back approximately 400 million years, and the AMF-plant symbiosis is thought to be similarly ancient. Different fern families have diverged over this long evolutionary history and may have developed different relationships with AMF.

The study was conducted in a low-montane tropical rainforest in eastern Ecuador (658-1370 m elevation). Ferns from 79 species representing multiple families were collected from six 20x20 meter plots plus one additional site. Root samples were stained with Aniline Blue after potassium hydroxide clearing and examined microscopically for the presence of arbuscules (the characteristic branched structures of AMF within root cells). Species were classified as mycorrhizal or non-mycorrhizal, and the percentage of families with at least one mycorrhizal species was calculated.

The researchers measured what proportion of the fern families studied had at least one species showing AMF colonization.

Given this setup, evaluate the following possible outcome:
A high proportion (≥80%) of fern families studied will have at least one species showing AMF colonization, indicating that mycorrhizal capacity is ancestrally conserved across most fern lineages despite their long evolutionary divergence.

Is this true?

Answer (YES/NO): NO